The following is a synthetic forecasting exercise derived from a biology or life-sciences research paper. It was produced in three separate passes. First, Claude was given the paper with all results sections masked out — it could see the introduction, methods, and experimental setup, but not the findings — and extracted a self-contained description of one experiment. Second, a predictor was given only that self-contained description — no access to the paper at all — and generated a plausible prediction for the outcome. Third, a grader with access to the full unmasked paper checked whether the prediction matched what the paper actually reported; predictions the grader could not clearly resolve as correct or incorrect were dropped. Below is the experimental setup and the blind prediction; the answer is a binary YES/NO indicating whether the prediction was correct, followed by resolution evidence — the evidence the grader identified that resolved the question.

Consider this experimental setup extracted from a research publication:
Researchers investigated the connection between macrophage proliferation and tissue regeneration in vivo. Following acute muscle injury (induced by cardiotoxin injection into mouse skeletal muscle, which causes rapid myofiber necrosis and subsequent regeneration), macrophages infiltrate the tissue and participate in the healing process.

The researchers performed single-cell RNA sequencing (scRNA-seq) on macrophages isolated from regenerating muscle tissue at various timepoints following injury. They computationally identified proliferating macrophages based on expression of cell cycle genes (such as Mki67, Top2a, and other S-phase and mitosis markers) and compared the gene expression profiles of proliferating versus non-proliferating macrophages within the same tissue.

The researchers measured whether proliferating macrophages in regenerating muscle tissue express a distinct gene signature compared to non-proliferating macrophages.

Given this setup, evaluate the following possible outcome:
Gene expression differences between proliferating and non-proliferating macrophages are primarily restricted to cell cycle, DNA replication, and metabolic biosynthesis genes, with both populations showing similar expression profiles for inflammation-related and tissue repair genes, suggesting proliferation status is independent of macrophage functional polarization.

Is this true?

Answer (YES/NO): NO